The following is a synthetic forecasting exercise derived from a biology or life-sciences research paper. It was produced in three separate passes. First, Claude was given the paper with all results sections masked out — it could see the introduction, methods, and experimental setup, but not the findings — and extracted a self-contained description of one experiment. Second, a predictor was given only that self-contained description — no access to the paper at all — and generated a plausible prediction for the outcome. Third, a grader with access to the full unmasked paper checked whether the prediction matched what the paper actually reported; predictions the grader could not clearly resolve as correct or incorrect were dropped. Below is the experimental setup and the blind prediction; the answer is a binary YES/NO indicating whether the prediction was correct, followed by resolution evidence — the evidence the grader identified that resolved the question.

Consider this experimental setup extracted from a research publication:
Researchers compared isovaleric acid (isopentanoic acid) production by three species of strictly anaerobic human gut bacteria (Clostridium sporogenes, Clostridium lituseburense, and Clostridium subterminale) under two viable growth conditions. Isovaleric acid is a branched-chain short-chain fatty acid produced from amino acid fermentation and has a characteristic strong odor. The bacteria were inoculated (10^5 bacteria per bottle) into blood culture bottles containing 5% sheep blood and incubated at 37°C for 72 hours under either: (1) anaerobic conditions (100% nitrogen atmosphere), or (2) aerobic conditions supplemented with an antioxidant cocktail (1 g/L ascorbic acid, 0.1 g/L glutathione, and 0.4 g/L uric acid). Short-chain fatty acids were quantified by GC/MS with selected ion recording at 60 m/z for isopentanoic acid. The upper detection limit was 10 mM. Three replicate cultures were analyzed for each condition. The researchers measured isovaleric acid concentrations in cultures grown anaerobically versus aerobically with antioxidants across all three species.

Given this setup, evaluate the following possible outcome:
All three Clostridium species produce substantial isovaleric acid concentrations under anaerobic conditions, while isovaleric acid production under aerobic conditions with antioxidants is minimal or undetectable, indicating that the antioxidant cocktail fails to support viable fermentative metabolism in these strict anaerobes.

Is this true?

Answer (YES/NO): NO